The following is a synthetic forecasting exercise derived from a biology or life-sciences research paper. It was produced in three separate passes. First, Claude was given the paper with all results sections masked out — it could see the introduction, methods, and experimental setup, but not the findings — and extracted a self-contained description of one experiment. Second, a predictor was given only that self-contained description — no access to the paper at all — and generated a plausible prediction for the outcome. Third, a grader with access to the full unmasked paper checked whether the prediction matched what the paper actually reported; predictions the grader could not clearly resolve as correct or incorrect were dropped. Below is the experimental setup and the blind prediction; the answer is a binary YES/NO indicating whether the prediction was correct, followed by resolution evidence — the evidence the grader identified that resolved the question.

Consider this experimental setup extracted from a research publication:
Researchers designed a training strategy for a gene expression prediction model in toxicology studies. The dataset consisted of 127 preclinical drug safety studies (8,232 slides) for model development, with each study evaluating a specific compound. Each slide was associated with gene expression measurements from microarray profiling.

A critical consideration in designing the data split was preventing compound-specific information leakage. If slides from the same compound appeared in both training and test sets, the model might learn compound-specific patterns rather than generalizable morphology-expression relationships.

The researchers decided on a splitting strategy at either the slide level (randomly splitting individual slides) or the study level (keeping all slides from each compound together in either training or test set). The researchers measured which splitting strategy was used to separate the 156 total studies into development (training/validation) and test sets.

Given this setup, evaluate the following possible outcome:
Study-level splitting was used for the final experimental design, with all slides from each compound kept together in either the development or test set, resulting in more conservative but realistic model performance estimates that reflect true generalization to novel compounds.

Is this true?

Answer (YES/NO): YES